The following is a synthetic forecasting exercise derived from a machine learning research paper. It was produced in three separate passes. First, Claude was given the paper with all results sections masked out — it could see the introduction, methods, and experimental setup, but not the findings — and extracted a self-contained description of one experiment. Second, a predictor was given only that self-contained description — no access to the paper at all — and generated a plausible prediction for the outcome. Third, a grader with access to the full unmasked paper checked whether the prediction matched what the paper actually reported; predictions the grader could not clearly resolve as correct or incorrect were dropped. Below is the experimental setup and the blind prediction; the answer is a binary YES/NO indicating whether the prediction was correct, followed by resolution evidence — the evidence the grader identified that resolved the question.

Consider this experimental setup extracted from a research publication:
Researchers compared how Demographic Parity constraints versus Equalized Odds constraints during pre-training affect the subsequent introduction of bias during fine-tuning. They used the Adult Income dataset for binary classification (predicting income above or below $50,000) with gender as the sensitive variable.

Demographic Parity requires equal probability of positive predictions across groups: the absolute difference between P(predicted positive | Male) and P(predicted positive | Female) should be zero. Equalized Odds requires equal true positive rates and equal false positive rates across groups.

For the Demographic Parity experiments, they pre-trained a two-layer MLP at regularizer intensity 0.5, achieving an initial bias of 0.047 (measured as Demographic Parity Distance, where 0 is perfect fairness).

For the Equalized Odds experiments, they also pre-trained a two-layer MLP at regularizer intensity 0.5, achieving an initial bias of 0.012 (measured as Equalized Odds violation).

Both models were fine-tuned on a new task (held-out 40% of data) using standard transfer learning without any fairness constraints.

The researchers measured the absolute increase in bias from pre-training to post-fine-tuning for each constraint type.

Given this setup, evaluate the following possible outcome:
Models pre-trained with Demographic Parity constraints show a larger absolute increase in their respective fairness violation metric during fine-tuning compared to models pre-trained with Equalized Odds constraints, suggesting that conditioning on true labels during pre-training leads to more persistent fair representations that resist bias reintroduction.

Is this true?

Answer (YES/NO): NO